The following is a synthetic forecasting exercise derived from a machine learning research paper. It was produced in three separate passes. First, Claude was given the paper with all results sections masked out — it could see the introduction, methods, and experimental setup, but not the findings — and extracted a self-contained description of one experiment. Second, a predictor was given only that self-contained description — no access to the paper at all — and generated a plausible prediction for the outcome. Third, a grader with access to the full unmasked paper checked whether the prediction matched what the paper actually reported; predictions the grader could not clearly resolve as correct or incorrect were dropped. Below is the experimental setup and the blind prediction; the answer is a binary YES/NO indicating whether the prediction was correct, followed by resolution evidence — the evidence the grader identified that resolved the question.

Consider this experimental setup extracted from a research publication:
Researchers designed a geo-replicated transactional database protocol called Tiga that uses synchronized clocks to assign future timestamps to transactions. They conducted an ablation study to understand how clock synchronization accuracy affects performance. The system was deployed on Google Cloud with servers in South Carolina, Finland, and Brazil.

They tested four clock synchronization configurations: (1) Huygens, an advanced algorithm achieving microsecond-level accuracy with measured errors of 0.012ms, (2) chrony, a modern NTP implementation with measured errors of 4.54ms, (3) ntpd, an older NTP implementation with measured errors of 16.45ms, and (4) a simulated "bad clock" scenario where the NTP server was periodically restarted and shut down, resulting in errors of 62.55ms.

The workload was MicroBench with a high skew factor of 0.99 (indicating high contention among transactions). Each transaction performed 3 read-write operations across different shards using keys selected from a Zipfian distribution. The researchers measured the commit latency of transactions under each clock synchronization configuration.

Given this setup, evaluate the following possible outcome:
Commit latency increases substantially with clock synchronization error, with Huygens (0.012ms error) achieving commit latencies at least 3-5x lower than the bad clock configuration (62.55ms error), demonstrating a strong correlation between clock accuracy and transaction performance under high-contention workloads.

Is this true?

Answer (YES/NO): NO